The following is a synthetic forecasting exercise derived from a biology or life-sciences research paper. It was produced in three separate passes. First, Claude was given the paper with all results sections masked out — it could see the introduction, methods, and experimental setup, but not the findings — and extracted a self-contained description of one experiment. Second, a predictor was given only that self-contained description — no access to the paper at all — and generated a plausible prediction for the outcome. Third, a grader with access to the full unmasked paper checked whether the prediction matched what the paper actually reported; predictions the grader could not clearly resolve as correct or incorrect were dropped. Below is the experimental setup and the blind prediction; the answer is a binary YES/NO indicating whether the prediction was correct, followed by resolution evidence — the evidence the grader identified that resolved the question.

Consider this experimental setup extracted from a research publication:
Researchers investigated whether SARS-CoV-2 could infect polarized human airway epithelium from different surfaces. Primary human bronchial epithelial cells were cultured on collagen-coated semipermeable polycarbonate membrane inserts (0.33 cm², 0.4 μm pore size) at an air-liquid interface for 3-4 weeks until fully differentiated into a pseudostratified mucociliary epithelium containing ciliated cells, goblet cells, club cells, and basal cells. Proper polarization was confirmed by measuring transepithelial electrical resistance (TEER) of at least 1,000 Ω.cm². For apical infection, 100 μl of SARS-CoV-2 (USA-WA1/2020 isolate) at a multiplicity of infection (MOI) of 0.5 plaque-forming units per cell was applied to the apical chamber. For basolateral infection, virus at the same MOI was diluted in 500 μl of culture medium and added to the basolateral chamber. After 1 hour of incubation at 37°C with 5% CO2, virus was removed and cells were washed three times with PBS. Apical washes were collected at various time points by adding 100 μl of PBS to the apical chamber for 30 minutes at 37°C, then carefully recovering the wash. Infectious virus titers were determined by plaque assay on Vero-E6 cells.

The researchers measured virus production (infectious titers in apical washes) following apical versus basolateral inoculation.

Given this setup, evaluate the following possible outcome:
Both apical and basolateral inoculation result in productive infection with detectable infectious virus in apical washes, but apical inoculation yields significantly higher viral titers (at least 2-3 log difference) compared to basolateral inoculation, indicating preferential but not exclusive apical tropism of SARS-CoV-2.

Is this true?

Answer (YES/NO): NO